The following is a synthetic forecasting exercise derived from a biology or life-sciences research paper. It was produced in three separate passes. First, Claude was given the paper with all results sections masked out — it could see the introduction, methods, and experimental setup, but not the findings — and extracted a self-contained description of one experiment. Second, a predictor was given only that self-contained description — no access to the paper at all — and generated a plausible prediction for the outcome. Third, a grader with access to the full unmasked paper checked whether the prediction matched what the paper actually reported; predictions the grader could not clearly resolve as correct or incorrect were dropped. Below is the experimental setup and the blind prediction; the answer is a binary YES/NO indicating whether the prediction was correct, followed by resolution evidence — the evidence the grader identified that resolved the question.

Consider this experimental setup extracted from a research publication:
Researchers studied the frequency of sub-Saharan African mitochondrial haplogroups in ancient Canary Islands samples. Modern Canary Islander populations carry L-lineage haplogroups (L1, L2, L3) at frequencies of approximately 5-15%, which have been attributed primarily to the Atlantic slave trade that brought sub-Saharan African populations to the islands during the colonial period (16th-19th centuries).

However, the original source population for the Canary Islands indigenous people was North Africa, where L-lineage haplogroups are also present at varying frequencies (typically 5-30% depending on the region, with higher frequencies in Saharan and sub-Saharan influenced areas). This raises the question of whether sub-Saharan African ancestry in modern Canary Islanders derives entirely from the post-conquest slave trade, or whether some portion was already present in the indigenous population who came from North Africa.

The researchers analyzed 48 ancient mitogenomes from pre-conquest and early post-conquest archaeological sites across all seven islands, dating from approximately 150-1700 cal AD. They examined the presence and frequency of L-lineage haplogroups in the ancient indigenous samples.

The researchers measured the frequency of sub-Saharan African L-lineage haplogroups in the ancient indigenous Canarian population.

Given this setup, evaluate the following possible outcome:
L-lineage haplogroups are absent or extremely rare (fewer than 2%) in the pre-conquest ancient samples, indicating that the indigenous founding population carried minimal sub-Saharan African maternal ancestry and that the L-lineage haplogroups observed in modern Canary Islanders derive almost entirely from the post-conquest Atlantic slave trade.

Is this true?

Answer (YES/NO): NO